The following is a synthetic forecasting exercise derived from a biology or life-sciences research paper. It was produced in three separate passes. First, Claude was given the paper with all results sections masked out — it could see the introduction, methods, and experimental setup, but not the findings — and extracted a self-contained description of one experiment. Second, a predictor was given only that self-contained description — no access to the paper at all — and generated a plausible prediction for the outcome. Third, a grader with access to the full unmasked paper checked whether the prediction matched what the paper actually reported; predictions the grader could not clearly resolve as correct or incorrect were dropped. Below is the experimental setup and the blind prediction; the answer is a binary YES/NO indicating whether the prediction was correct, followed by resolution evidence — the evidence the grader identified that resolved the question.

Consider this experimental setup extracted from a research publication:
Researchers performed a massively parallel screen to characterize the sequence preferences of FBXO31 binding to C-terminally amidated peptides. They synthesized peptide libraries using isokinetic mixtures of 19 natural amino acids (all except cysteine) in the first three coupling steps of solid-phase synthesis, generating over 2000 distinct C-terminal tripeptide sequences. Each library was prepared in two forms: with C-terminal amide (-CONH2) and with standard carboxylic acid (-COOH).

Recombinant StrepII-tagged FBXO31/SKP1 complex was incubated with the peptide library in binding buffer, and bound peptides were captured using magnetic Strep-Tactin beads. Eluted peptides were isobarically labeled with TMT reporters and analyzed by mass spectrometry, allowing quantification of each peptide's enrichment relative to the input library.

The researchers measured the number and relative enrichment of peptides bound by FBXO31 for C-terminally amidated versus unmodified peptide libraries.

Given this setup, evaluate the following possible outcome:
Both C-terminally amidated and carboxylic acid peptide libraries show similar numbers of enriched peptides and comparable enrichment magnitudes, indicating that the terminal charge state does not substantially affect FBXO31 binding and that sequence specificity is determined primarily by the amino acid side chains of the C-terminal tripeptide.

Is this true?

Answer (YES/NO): NO